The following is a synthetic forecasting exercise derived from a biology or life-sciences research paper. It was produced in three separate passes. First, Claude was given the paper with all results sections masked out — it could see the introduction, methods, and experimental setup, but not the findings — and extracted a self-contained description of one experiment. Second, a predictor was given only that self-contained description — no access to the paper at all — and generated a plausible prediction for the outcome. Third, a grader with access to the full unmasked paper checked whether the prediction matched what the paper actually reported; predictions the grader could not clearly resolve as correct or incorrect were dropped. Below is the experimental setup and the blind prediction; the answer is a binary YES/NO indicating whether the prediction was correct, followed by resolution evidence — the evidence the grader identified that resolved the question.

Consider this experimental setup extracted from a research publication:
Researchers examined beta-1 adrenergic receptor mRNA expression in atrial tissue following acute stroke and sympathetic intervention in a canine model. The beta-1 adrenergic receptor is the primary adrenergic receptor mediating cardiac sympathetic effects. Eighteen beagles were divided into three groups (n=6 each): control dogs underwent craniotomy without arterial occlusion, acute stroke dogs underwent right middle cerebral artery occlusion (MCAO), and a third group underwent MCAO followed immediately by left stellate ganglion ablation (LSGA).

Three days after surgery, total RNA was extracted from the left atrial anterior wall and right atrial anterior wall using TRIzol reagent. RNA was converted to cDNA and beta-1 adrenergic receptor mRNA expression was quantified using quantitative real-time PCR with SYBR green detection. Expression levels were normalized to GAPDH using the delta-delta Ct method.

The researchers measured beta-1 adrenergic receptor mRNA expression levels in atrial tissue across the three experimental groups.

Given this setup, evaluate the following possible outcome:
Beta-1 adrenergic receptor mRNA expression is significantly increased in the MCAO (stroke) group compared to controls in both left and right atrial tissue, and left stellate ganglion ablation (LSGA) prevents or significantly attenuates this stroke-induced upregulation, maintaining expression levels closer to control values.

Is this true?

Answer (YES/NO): YES